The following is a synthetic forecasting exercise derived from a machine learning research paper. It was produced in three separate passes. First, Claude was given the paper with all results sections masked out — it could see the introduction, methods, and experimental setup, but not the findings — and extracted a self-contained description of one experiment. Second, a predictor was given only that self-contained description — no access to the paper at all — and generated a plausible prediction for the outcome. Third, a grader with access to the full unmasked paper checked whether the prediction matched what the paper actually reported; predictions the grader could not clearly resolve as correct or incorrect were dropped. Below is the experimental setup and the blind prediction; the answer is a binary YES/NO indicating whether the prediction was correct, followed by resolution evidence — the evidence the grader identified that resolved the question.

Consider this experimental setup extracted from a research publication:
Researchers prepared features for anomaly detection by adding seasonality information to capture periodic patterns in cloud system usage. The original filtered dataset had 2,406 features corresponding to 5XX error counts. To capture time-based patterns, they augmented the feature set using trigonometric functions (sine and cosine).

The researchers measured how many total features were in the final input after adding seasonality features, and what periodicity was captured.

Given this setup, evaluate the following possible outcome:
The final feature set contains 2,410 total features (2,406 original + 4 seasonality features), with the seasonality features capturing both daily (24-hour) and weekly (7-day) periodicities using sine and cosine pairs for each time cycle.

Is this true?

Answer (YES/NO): YES